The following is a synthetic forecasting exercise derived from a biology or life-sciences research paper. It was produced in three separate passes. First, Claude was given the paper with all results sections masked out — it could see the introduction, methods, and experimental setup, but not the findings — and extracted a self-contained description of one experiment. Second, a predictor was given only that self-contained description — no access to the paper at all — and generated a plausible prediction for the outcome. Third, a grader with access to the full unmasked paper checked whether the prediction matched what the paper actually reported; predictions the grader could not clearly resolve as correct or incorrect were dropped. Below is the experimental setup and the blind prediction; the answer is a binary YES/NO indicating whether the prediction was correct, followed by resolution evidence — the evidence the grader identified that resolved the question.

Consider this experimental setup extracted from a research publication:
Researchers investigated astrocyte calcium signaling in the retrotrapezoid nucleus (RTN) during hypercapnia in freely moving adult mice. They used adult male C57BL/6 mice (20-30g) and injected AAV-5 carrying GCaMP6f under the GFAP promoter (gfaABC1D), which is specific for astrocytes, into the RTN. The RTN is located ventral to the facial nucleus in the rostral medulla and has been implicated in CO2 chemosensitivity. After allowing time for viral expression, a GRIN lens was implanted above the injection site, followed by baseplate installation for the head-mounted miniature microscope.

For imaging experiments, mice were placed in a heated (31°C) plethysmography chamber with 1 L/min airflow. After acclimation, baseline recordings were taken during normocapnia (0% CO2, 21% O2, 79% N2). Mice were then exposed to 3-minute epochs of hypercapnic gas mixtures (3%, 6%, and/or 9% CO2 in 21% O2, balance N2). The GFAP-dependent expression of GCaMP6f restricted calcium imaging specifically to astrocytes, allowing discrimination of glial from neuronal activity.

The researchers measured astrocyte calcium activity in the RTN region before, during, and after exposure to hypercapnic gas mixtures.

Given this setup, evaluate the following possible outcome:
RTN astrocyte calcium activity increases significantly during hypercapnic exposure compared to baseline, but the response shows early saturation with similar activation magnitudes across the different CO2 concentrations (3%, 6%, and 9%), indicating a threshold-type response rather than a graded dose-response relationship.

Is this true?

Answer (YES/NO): NO